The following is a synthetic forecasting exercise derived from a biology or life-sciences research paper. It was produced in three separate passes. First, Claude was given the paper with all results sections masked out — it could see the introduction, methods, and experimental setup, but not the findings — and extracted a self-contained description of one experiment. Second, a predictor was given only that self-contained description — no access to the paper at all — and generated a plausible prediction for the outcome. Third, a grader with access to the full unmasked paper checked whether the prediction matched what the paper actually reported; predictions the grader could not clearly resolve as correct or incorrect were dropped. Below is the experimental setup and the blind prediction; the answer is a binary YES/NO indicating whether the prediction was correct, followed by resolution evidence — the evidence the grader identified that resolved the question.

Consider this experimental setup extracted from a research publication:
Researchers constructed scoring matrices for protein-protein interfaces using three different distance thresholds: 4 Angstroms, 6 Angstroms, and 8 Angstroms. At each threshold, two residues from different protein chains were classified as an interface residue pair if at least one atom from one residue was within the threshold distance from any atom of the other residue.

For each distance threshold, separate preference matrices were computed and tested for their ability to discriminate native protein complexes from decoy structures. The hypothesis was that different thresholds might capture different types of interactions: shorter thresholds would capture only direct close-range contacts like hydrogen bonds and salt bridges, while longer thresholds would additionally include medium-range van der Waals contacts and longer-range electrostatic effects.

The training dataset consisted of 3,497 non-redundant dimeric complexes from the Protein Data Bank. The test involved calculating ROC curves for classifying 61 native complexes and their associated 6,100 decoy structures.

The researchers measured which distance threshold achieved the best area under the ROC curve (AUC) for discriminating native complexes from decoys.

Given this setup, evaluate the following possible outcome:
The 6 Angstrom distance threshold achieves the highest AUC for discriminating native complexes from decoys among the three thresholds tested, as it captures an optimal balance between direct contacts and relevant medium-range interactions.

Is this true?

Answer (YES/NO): NO